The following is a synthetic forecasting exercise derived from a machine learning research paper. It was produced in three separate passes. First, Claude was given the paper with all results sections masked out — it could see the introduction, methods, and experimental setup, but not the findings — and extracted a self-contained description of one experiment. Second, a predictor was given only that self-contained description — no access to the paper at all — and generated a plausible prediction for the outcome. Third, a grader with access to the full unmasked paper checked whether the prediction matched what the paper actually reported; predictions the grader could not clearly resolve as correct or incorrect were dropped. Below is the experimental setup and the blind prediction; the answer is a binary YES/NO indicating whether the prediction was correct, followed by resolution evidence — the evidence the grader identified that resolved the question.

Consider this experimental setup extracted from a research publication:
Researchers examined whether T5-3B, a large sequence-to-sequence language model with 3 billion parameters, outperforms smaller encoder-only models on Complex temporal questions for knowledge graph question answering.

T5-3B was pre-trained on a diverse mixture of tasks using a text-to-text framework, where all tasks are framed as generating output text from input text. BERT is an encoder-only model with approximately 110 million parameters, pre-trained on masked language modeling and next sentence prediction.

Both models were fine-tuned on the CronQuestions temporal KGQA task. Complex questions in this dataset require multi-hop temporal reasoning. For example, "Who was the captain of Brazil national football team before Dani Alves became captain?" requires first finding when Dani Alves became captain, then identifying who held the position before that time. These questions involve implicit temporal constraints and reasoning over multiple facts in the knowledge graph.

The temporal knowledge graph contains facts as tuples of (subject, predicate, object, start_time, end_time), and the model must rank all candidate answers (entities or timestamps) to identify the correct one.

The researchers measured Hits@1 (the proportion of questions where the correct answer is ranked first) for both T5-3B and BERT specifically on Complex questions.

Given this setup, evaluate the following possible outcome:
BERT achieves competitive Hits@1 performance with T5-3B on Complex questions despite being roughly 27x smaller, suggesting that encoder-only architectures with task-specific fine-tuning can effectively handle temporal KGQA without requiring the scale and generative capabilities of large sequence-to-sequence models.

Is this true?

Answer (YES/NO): YES